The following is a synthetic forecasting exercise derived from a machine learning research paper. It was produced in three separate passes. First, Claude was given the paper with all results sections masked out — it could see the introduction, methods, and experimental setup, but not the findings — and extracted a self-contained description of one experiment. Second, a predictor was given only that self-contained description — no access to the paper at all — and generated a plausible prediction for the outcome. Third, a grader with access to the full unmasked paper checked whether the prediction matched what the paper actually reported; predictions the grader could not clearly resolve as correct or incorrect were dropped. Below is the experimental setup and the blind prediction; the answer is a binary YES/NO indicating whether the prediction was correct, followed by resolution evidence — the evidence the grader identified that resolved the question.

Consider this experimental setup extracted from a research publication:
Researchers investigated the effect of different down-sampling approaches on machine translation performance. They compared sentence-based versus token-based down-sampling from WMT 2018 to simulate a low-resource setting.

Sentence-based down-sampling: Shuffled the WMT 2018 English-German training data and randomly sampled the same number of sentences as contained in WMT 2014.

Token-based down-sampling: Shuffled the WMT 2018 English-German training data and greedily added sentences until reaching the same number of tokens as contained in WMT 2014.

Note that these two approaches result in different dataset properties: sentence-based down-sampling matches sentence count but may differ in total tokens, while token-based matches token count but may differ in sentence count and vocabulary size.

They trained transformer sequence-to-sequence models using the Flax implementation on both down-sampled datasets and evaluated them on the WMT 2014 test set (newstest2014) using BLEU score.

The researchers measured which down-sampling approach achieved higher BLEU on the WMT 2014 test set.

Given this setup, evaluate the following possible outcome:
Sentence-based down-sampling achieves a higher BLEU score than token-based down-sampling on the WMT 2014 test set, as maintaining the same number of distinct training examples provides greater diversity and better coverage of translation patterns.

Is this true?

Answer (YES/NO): NO